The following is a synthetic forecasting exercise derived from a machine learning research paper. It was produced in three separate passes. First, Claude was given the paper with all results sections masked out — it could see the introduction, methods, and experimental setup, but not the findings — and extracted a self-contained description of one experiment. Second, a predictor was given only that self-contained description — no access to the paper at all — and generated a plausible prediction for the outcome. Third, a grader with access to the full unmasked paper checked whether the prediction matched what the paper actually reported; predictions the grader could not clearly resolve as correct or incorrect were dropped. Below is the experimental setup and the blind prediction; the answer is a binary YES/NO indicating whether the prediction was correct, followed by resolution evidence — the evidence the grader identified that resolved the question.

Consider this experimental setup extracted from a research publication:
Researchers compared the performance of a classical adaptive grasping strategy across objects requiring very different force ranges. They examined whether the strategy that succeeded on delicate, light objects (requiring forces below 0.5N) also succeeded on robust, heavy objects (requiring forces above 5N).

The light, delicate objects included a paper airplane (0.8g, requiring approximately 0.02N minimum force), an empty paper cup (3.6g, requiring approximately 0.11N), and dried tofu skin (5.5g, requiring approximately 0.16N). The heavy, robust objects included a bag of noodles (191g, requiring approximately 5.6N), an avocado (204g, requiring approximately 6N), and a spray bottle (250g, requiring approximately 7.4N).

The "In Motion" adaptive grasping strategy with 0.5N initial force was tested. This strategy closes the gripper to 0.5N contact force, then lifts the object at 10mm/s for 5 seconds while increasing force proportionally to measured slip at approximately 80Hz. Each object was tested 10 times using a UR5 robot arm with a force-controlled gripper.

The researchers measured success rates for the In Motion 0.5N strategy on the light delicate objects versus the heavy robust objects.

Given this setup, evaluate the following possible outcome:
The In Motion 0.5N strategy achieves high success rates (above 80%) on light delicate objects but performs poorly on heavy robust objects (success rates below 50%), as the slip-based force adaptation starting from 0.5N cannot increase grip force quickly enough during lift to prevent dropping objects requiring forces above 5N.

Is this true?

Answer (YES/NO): NO